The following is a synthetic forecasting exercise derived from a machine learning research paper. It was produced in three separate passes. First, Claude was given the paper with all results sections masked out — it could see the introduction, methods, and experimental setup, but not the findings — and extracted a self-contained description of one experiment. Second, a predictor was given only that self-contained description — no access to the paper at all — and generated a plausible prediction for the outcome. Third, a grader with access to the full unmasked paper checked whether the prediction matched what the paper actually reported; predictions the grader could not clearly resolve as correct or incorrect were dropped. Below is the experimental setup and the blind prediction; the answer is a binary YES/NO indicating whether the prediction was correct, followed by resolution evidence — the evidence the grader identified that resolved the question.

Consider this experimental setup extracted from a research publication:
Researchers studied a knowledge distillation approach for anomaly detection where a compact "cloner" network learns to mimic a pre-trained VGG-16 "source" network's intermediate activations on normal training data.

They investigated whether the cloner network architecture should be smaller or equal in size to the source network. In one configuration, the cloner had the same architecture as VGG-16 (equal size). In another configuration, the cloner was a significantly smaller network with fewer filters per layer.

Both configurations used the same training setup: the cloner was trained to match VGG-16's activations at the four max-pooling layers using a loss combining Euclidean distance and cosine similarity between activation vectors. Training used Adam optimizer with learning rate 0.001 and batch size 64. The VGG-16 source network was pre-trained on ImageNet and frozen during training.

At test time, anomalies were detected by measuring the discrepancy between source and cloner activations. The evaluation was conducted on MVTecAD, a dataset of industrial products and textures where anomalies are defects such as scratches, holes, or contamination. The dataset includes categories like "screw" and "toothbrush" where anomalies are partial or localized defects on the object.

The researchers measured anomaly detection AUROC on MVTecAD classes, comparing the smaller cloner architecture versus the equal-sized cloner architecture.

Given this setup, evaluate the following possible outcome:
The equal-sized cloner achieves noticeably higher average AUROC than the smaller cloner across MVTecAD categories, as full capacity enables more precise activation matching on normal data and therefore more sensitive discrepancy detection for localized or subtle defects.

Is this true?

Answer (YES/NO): NO